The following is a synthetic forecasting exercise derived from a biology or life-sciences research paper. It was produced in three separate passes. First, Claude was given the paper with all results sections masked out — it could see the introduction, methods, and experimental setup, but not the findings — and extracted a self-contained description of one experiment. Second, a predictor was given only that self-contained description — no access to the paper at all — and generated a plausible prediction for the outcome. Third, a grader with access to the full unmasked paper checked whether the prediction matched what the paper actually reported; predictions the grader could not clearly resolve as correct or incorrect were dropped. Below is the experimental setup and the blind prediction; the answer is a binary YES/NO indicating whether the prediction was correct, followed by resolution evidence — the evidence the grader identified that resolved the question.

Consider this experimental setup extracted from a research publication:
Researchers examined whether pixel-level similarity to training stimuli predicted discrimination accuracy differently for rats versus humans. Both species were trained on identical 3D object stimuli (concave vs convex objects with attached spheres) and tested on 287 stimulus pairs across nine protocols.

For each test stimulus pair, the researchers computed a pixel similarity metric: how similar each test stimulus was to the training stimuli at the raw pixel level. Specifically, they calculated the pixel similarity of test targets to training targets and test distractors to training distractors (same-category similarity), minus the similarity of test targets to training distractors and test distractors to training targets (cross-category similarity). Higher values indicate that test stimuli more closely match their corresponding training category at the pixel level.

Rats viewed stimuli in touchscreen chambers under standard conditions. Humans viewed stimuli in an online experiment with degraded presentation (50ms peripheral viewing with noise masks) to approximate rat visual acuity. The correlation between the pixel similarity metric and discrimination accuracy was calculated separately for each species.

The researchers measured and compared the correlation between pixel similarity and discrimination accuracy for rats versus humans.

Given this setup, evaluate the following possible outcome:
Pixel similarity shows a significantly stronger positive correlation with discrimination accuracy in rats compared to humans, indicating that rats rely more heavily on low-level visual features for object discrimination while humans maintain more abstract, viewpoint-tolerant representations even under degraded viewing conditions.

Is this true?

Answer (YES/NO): YES